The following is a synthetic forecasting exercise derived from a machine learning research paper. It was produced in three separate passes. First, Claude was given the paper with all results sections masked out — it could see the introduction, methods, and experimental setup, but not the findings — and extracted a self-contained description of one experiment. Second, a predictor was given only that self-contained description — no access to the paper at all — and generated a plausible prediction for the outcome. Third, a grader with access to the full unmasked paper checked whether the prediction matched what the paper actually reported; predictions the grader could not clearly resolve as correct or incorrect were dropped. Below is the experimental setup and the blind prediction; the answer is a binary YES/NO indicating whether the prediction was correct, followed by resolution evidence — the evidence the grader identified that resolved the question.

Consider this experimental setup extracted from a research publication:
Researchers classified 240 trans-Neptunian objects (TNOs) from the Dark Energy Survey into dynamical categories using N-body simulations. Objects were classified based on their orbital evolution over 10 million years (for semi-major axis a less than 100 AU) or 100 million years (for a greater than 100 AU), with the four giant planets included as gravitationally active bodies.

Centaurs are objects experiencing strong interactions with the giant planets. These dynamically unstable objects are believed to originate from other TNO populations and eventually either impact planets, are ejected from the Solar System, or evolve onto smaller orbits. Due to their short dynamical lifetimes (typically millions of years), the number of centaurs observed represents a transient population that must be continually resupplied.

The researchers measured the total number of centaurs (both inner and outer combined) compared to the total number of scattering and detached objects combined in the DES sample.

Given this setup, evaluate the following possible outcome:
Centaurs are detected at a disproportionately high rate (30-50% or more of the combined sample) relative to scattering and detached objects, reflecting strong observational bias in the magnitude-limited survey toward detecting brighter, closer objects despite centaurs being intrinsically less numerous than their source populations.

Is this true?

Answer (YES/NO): NO